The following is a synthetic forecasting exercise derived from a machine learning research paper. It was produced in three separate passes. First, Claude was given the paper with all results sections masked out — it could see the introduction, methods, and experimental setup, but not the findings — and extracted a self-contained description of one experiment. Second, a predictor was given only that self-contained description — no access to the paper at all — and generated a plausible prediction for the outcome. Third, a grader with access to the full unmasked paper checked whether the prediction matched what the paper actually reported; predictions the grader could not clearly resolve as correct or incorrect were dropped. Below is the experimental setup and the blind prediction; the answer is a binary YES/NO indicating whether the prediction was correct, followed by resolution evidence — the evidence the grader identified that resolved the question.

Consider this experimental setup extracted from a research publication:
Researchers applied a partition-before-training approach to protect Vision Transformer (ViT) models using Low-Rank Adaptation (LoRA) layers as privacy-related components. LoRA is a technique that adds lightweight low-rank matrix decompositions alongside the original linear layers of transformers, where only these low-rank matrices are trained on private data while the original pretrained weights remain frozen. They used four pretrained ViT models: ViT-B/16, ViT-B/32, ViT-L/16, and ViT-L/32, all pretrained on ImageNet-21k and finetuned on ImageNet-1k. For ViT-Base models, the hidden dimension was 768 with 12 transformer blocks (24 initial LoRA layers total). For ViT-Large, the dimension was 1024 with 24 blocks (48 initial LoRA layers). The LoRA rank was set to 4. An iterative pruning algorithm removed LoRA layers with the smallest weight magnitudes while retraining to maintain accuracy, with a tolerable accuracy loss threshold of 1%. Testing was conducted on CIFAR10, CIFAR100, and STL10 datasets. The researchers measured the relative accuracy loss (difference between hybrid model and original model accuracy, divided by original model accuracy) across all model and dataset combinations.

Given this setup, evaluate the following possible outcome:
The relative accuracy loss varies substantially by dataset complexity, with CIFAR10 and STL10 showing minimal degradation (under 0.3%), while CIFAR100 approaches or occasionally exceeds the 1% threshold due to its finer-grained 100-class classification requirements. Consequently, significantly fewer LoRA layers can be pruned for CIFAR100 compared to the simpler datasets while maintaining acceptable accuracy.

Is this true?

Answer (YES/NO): NO